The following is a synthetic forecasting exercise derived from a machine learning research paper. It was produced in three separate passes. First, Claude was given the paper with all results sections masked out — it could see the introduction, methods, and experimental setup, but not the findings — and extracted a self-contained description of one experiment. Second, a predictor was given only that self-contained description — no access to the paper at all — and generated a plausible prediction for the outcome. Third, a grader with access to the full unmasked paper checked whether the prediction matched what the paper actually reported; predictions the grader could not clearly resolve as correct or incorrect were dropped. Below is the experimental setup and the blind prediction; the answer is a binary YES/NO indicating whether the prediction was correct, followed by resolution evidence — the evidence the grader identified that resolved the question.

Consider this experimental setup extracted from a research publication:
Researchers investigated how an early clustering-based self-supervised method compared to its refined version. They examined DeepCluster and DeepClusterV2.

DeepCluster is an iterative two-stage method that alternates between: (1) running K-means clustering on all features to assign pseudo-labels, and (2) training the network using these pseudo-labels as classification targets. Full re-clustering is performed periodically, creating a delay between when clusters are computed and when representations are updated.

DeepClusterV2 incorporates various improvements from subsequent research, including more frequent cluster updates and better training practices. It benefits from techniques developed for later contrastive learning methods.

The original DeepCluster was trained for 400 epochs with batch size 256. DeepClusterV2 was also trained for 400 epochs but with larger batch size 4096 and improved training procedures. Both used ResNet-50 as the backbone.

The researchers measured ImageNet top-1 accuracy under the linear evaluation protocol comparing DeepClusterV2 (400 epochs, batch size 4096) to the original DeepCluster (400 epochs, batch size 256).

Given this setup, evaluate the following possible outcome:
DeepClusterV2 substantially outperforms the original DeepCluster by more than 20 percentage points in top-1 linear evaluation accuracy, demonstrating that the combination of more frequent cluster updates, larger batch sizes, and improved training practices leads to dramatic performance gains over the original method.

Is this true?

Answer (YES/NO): NO